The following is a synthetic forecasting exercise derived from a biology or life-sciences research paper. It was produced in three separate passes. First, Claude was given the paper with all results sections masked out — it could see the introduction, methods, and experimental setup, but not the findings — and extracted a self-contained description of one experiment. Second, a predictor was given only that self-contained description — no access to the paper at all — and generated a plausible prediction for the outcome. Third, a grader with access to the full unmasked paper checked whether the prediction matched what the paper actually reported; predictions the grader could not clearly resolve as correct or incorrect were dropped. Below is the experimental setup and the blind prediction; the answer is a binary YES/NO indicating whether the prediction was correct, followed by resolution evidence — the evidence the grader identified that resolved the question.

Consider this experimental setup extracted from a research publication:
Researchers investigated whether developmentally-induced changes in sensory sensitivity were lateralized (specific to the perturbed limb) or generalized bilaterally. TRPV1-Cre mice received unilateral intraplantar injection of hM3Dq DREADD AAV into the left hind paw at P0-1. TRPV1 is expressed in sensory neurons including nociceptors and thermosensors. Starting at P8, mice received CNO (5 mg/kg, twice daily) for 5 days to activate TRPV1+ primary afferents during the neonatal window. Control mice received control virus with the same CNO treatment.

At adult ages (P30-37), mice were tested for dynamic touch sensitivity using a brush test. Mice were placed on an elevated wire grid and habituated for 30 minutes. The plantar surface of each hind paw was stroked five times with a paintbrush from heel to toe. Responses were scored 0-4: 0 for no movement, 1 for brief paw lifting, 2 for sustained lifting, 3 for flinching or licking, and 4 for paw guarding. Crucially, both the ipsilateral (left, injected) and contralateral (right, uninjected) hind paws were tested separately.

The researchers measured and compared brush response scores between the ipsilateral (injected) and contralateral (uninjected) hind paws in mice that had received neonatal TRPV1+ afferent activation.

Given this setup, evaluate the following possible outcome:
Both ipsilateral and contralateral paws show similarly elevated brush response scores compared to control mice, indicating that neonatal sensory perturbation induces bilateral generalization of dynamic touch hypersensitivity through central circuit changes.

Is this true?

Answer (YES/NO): NO